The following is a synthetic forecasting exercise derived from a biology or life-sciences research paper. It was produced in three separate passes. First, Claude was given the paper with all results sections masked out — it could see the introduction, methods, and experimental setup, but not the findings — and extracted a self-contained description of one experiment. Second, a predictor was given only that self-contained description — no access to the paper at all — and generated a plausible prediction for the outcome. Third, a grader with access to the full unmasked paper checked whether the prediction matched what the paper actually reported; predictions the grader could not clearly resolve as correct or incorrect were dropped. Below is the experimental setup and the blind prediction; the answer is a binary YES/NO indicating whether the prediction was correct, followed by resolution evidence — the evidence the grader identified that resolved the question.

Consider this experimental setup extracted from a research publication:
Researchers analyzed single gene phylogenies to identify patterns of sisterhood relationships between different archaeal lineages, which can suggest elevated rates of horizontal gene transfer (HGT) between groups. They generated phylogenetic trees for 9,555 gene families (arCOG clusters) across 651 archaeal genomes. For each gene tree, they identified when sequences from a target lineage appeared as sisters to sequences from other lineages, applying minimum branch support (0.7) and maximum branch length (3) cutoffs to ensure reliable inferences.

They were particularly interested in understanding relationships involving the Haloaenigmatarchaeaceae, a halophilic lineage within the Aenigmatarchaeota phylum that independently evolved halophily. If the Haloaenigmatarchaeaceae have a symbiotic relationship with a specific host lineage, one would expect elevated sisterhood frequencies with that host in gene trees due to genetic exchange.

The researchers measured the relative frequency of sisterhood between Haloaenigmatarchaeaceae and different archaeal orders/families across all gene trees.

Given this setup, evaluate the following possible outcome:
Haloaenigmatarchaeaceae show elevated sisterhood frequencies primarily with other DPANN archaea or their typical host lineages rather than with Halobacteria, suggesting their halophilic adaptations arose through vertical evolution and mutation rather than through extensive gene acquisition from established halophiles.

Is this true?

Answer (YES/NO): NO